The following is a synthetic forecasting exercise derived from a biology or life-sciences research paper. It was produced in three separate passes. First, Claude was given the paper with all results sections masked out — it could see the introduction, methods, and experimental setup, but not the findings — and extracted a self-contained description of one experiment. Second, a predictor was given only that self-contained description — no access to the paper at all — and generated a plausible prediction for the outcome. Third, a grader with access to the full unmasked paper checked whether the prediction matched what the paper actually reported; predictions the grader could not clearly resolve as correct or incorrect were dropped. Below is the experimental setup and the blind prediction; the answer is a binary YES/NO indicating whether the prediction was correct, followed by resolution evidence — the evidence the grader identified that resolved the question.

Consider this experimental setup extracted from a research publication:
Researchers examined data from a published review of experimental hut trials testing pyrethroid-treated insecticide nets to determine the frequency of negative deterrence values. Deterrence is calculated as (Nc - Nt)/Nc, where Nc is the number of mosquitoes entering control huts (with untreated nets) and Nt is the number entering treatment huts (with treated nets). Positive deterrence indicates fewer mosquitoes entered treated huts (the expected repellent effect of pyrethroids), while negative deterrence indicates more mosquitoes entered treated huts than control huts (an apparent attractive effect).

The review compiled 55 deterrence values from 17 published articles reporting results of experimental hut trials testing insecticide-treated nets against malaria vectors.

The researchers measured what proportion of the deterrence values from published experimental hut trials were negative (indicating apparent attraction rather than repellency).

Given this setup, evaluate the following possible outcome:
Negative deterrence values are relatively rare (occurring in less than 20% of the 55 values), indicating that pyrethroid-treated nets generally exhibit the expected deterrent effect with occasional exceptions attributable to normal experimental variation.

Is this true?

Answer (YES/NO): NO